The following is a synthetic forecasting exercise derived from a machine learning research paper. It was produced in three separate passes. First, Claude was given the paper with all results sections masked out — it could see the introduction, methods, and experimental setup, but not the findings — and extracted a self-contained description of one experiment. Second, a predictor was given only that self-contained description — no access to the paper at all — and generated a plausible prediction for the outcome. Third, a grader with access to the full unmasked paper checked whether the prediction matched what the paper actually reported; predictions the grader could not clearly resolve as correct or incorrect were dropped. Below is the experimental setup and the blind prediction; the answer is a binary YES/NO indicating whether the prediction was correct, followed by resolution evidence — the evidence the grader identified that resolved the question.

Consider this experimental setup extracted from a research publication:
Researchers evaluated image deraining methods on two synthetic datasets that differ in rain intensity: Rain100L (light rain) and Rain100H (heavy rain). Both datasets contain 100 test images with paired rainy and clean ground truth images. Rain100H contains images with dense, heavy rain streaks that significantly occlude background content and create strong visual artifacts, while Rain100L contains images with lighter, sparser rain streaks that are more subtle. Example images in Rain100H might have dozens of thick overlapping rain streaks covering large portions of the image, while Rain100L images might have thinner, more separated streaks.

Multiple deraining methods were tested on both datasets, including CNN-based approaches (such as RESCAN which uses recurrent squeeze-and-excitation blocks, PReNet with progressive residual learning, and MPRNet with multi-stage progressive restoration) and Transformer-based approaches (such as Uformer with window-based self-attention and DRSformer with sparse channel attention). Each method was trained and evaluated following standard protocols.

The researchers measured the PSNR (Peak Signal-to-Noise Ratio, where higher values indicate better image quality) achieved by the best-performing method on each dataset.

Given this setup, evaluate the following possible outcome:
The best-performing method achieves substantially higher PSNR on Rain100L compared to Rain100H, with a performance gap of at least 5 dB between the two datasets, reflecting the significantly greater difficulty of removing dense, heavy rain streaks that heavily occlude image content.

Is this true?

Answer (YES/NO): YES